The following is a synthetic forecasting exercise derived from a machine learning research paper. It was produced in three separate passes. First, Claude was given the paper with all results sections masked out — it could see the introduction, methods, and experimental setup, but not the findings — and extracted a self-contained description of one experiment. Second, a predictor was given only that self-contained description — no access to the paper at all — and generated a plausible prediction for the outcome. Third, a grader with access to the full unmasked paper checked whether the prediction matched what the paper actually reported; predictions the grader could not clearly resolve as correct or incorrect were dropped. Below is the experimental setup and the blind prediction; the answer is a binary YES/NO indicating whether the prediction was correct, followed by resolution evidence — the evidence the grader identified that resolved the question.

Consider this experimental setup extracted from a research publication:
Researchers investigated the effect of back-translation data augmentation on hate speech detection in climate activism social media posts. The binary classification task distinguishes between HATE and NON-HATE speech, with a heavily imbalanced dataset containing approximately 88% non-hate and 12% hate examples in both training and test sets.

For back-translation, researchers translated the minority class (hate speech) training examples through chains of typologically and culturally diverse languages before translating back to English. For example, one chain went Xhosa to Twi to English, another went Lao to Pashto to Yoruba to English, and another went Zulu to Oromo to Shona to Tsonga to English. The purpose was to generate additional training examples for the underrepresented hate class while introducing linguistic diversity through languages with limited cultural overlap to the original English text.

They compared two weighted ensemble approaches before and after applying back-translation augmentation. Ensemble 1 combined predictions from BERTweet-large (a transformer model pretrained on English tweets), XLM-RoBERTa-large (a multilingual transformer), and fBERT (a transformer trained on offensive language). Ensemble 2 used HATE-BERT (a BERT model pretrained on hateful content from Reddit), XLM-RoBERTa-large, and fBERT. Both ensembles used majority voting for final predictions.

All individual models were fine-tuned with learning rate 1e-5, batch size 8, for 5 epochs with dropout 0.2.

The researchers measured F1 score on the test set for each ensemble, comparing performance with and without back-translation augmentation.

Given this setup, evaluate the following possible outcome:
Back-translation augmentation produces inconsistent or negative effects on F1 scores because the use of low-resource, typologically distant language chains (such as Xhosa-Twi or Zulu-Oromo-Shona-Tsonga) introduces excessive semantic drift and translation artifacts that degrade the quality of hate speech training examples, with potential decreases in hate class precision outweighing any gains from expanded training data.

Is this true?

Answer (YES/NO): NO